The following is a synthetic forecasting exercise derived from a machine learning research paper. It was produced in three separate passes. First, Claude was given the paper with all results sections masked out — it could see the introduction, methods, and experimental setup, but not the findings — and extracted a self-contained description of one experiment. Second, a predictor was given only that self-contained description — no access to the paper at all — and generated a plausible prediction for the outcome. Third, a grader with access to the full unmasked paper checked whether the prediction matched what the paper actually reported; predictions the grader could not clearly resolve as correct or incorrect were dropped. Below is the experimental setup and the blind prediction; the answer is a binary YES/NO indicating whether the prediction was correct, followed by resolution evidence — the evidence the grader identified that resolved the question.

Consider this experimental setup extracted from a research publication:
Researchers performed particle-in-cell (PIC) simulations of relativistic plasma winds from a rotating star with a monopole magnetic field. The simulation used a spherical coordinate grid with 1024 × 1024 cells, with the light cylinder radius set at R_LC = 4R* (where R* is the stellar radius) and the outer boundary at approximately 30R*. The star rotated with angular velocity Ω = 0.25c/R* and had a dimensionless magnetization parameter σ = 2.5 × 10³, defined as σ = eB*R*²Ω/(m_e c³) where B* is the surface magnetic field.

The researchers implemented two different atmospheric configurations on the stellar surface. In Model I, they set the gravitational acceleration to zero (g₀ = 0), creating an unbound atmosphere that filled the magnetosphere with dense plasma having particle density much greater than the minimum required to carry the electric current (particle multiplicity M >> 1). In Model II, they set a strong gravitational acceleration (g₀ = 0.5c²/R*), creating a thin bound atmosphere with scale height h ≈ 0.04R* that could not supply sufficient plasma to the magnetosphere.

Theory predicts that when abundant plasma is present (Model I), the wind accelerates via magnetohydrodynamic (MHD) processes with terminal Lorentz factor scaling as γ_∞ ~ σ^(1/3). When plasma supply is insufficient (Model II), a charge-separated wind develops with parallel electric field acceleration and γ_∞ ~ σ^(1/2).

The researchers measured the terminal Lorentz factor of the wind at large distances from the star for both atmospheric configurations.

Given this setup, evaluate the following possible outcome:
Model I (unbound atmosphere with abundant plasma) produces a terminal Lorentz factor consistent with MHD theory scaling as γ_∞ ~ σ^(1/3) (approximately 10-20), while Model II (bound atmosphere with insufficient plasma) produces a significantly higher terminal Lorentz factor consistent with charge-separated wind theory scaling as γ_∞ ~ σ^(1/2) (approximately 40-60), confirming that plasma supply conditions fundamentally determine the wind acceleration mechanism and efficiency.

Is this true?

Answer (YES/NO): NO